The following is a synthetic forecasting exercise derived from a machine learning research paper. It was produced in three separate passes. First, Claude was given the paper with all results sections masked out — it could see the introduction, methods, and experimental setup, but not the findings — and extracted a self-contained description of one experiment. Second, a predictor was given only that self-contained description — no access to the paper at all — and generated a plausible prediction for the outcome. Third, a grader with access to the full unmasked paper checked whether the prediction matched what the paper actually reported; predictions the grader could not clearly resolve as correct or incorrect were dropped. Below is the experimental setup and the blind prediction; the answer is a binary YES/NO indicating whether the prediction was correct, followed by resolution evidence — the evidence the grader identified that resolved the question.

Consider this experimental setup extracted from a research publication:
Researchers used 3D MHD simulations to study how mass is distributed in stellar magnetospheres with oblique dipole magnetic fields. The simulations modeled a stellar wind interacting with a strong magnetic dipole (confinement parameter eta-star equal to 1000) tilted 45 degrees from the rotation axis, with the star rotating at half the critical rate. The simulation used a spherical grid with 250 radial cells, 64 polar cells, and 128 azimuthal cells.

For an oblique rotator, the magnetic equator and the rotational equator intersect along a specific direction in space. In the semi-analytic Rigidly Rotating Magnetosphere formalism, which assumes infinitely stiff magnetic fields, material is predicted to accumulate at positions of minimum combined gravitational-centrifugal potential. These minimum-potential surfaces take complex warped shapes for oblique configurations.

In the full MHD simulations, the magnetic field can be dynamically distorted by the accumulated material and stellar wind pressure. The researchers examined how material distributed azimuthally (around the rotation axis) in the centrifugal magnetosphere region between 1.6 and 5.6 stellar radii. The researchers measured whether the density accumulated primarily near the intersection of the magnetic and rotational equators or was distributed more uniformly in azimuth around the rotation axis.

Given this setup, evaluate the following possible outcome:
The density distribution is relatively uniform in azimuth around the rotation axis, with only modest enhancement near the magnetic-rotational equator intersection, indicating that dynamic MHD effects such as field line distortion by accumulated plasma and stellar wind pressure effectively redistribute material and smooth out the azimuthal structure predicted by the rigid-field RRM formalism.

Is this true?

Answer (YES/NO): NO